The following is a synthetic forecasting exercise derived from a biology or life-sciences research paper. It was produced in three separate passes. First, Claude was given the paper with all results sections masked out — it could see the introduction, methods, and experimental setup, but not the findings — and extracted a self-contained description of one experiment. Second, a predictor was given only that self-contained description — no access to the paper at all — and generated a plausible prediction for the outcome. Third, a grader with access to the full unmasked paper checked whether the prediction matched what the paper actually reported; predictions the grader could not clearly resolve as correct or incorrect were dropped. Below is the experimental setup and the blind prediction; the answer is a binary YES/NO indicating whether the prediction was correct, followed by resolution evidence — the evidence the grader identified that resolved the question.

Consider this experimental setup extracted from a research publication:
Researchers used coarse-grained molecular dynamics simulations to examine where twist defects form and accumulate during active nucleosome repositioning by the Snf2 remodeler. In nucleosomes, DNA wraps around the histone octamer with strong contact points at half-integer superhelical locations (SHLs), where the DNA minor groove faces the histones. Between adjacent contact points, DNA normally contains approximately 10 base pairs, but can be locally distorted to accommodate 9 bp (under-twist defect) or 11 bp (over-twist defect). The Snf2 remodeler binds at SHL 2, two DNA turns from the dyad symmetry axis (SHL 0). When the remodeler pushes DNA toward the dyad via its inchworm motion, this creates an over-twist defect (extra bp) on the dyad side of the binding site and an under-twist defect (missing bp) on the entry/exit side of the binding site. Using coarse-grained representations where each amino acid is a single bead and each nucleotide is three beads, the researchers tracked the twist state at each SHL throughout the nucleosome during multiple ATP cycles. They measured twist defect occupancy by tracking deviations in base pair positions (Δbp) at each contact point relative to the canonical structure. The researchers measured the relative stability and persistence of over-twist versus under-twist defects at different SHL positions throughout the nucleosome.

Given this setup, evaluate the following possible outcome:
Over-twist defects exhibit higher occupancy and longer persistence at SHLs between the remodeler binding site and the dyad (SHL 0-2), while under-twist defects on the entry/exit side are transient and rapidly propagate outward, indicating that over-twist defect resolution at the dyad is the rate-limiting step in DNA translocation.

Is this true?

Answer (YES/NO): YES